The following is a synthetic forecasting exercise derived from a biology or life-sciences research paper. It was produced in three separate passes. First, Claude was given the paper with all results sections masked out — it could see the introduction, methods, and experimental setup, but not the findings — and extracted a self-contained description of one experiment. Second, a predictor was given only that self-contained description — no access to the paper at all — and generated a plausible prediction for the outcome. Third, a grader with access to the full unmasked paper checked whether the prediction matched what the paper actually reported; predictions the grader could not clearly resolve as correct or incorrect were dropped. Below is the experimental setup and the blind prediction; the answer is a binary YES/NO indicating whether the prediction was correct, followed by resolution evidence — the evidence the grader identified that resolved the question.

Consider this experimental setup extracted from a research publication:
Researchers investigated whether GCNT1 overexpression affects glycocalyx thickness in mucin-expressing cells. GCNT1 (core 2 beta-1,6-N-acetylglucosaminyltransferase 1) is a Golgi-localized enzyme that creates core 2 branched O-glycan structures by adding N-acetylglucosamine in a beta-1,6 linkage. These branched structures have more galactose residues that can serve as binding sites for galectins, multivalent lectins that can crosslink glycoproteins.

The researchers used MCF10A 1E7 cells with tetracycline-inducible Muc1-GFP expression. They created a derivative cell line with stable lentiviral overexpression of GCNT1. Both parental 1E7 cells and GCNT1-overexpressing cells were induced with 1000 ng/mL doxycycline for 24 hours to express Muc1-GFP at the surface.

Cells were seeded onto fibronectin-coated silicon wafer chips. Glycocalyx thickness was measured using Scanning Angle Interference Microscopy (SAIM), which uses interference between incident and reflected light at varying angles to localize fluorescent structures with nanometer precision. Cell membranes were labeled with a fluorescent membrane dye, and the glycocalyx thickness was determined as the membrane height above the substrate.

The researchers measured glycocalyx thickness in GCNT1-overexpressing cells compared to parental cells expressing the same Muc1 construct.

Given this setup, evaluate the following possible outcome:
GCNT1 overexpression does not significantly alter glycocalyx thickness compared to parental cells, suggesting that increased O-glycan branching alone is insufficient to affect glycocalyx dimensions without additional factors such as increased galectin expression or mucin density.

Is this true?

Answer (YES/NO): NO